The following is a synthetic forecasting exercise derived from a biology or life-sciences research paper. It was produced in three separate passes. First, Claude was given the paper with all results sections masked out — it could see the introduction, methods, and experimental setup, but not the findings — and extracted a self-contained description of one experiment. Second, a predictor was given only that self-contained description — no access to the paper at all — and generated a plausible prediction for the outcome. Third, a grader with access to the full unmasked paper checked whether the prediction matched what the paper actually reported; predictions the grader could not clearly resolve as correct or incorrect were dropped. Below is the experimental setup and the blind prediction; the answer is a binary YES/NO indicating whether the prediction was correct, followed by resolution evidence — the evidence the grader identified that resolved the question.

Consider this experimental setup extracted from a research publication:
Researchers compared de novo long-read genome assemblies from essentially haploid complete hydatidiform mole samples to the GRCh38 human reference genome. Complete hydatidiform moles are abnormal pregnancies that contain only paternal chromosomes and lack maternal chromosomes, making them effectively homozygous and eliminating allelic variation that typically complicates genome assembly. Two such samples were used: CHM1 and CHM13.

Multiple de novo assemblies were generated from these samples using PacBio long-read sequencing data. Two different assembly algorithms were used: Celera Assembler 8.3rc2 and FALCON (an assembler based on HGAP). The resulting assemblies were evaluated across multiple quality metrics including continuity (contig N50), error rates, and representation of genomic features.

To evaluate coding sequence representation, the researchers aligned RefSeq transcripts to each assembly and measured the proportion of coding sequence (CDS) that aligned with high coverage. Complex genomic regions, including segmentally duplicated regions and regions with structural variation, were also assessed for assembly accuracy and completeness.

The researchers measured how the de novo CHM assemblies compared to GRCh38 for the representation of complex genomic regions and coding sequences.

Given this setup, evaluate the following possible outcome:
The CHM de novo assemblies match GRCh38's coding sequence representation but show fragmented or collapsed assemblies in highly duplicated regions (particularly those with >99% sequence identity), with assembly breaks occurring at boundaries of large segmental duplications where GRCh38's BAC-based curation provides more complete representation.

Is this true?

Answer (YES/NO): NO